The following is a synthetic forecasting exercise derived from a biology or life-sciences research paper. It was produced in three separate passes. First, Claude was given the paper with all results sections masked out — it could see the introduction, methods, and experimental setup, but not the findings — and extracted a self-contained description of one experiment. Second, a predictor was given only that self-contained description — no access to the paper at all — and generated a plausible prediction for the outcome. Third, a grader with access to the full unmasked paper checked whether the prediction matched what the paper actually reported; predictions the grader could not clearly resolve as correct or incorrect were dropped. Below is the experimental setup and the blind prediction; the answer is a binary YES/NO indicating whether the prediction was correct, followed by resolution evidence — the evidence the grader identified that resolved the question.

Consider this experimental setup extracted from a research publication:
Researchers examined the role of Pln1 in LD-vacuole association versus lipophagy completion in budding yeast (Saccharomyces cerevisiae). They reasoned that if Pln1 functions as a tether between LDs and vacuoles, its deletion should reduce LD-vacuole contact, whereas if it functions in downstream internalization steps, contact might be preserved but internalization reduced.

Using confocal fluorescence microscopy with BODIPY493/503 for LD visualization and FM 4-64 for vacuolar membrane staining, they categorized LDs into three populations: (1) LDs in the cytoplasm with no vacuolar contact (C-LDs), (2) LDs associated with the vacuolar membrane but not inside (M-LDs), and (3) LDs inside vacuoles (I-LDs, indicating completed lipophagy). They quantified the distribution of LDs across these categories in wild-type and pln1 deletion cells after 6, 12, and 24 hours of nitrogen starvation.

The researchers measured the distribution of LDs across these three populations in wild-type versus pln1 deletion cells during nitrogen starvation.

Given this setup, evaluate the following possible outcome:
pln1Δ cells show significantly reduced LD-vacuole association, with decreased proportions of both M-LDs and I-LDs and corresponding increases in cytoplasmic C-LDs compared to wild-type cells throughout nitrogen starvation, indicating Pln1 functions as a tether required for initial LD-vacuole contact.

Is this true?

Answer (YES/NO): YES